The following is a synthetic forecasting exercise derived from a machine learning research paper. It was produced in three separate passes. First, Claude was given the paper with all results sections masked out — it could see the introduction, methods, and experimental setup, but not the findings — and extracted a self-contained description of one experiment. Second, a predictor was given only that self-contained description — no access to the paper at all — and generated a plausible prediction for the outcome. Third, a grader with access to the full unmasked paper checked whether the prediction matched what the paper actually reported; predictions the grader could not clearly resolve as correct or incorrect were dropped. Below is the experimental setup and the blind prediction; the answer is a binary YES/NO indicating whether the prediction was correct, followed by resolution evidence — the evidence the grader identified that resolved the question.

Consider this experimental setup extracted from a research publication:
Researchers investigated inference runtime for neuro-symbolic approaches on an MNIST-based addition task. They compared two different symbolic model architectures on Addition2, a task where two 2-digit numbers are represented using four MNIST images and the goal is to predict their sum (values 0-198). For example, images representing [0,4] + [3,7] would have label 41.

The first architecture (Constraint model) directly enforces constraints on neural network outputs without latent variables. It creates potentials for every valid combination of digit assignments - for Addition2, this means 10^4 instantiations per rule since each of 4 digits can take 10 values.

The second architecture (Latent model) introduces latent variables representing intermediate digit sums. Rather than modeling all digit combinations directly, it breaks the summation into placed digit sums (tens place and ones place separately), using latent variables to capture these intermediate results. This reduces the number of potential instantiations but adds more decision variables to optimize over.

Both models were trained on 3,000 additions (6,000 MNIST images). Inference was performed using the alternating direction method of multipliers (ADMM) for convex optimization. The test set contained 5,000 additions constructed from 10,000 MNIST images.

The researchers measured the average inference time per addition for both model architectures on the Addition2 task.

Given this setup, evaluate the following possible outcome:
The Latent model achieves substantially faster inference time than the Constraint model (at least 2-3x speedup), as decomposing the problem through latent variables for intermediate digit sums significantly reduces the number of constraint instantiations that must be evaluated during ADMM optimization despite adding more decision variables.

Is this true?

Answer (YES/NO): YES